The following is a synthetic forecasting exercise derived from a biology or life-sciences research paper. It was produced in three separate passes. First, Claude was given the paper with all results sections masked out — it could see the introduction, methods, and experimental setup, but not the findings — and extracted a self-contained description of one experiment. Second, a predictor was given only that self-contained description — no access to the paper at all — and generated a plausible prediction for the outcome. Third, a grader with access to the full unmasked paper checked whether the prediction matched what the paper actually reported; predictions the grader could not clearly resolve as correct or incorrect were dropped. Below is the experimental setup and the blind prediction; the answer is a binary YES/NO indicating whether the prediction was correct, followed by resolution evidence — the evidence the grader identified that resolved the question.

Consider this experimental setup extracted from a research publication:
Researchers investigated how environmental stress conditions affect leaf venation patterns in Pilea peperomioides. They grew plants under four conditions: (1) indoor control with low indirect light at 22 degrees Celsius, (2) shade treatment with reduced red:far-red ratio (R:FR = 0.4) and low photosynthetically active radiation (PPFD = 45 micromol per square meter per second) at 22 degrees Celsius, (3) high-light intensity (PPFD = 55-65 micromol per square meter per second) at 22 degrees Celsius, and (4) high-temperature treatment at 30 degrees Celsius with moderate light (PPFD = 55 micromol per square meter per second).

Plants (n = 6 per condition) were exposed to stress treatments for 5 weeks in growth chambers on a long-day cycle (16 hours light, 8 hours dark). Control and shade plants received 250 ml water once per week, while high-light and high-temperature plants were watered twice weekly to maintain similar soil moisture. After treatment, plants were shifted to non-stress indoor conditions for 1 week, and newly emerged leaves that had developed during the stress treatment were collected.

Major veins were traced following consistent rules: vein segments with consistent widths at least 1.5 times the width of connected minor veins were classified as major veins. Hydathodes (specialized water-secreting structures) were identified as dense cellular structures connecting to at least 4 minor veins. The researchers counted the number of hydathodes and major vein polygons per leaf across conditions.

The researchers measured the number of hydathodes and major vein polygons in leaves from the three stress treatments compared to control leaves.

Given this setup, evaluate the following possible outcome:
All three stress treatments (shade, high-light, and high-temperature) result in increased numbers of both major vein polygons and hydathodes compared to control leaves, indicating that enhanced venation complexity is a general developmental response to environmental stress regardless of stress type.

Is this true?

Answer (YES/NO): NO